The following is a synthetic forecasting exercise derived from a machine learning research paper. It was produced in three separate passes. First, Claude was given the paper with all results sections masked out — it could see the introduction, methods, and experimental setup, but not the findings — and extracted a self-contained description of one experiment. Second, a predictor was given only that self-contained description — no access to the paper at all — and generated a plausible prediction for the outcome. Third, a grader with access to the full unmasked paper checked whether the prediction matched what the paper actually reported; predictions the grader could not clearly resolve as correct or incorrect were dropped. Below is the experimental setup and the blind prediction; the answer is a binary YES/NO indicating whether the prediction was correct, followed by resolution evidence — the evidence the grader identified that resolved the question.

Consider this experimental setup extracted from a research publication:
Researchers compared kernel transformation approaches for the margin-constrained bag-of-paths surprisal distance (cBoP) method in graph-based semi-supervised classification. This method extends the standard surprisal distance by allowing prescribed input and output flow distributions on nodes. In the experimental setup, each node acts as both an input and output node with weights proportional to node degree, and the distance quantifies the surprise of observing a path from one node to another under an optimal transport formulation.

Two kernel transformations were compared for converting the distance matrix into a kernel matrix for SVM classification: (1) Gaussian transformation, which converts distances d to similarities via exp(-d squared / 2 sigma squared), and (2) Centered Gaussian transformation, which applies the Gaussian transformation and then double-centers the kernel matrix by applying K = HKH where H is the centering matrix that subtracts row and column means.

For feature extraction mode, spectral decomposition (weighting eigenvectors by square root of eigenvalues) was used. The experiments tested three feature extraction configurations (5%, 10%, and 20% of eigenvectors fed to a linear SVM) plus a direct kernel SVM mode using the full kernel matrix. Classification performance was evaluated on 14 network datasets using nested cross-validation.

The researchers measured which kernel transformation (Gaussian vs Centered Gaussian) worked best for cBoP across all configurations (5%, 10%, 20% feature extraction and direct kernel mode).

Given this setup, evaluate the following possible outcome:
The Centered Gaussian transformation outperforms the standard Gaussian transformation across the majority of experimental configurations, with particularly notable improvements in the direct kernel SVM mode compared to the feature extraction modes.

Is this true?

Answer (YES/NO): NO